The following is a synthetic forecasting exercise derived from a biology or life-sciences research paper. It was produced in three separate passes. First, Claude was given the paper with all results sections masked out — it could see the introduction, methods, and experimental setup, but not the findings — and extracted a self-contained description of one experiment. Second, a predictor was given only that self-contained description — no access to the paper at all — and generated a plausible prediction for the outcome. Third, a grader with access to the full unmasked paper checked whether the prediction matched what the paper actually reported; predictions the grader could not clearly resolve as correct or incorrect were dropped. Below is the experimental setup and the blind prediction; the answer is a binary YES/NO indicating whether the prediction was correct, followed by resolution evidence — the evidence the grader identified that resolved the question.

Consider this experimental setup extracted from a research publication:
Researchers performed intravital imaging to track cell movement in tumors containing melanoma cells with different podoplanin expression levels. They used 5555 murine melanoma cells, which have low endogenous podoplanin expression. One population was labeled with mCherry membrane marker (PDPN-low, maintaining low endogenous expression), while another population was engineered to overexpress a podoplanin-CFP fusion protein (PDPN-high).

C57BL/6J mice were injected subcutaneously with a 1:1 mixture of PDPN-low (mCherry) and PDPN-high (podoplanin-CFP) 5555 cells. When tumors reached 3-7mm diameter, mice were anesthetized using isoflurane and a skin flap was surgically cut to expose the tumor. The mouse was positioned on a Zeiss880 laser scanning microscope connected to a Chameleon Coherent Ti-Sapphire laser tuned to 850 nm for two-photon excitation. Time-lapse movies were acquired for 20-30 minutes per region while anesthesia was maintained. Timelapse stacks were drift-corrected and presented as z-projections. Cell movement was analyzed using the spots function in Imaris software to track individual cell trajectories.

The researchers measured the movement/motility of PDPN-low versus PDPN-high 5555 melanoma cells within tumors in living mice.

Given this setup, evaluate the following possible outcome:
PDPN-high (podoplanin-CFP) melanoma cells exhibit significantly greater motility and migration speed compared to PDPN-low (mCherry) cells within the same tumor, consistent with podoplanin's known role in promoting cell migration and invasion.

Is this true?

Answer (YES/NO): YES